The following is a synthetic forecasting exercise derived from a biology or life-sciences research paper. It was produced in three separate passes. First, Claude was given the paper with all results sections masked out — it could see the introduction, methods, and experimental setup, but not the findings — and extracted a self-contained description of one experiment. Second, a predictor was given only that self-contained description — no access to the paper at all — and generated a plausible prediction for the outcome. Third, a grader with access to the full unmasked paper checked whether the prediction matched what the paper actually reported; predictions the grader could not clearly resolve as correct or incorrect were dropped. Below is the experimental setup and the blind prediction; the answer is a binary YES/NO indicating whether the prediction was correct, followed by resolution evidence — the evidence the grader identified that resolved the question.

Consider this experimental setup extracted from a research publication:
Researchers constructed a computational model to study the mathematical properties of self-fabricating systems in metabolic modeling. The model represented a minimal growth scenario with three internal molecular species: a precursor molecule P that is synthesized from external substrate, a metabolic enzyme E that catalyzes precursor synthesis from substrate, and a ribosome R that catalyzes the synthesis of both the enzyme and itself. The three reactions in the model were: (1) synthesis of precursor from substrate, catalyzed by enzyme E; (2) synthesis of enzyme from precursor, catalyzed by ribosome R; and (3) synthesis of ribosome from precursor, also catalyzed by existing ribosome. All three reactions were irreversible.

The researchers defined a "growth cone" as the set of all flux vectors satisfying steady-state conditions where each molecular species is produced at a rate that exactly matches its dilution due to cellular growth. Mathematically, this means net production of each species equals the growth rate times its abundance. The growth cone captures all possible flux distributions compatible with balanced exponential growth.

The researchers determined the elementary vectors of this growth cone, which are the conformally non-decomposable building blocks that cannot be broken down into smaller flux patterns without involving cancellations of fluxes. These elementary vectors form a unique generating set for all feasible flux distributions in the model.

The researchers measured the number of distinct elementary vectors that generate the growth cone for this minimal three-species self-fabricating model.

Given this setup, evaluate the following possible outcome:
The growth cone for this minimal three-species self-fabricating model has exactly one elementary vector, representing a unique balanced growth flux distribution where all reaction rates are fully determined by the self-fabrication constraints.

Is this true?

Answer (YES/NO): NO